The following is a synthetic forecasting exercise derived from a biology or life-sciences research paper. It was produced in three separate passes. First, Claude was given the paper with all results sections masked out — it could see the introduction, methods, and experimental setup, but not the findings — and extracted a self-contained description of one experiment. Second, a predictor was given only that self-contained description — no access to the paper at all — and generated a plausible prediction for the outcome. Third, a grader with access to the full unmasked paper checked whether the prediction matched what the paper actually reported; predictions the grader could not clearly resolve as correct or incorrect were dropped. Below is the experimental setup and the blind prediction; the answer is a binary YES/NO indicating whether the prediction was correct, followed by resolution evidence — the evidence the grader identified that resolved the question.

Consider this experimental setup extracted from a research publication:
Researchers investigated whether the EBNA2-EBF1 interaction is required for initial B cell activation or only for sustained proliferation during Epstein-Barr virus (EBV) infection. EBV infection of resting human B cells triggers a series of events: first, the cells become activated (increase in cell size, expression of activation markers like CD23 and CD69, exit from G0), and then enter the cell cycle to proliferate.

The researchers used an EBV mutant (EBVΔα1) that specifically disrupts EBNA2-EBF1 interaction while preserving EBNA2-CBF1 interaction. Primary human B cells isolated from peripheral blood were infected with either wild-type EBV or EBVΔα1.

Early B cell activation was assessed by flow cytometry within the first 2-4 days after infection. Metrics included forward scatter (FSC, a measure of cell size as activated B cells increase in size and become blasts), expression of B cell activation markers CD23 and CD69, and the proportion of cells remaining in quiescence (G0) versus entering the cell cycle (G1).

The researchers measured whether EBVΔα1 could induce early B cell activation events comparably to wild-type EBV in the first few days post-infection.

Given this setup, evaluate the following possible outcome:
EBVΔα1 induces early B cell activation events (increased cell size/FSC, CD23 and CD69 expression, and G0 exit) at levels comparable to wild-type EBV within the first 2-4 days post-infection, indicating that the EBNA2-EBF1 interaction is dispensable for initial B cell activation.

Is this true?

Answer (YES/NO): NO